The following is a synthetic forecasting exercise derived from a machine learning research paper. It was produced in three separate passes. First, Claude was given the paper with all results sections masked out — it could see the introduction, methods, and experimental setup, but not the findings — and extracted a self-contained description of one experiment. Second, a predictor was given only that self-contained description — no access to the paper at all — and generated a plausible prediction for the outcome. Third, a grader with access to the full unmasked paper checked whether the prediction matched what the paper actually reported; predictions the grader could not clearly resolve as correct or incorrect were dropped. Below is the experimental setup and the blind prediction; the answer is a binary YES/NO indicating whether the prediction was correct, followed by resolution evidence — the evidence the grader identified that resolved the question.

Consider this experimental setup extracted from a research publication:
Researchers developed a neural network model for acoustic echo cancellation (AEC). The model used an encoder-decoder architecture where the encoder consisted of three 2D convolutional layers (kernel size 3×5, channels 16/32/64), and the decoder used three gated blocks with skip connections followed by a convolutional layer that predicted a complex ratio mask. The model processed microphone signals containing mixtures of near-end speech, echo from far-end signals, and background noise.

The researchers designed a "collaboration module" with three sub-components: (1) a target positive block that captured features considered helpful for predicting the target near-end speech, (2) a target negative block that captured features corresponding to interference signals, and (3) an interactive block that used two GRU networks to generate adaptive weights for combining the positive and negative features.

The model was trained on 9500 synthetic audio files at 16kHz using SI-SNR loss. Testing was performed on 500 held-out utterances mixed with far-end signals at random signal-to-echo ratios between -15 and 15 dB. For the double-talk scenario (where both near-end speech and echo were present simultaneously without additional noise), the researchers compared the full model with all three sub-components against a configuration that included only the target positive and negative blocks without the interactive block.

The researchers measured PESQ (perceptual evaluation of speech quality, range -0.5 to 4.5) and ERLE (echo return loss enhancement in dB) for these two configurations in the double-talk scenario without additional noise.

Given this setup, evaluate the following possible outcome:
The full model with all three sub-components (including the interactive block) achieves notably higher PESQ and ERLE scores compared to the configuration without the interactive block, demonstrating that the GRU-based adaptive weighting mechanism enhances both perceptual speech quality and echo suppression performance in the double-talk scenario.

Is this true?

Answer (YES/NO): NO